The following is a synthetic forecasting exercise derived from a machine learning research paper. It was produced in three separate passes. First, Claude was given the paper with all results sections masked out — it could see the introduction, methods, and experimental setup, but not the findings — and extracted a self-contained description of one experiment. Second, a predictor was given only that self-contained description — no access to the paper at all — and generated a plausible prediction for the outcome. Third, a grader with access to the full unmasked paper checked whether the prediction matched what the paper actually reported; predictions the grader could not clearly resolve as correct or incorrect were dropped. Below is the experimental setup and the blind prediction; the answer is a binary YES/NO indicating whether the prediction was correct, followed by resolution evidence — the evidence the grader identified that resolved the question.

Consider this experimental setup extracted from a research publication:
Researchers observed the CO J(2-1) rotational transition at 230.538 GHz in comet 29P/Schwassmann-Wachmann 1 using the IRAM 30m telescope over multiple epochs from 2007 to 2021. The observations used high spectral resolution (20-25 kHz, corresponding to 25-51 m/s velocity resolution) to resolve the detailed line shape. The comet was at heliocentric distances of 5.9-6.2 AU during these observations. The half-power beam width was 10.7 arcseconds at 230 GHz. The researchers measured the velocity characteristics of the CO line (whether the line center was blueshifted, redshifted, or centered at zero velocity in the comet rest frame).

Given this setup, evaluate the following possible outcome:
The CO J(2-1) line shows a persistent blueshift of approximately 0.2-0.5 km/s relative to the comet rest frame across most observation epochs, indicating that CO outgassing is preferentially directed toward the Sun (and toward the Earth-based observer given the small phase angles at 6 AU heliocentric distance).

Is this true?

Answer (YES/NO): YES